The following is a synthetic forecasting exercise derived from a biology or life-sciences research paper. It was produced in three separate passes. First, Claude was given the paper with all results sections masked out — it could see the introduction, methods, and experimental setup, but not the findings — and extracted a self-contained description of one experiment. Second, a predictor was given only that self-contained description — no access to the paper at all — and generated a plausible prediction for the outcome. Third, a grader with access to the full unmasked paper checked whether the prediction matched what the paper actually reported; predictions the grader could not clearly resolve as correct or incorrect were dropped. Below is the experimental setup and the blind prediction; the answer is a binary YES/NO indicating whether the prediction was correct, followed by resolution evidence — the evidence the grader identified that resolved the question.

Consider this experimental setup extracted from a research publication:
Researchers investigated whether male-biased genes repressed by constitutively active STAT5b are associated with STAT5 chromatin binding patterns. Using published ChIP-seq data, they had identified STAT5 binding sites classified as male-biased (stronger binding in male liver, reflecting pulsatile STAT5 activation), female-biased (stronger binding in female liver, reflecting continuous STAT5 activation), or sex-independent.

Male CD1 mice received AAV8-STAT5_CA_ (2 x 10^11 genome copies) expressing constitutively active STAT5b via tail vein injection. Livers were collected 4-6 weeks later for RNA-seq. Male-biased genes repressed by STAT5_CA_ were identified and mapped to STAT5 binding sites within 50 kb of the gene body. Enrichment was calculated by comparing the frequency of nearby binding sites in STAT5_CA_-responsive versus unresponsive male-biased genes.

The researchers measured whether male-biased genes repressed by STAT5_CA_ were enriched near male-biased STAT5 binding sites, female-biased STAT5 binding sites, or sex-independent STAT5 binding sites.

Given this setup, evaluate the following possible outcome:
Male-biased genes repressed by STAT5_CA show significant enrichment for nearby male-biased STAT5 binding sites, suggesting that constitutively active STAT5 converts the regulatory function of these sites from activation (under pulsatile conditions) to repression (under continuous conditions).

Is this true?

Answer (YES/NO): NO